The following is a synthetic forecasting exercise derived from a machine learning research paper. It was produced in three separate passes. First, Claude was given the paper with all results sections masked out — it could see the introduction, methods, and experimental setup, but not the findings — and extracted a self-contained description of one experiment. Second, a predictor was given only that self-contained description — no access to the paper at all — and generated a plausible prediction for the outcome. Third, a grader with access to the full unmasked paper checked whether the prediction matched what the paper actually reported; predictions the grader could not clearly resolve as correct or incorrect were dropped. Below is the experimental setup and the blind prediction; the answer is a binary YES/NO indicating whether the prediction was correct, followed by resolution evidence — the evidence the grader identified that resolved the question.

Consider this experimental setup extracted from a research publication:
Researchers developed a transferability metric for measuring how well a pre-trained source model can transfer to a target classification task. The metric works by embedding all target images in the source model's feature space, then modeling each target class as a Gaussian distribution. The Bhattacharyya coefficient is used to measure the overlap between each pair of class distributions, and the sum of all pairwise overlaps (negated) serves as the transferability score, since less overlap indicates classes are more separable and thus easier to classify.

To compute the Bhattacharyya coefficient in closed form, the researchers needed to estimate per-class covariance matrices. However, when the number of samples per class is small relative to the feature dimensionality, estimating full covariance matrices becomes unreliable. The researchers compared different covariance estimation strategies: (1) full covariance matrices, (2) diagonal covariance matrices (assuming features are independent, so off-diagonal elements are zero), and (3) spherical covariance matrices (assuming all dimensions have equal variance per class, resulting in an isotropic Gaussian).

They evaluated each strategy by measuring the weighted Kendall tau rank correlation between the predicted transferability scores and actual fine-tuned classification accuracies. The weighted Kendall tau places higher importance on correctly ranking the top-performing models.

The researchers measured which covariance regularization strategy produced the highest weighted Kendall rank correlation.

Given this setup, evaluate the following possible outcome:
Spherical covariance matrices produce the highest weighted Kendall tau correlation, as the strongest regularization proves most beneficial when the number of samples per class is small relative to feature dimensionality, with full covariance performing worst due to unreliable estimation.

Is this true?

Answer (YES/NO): YES